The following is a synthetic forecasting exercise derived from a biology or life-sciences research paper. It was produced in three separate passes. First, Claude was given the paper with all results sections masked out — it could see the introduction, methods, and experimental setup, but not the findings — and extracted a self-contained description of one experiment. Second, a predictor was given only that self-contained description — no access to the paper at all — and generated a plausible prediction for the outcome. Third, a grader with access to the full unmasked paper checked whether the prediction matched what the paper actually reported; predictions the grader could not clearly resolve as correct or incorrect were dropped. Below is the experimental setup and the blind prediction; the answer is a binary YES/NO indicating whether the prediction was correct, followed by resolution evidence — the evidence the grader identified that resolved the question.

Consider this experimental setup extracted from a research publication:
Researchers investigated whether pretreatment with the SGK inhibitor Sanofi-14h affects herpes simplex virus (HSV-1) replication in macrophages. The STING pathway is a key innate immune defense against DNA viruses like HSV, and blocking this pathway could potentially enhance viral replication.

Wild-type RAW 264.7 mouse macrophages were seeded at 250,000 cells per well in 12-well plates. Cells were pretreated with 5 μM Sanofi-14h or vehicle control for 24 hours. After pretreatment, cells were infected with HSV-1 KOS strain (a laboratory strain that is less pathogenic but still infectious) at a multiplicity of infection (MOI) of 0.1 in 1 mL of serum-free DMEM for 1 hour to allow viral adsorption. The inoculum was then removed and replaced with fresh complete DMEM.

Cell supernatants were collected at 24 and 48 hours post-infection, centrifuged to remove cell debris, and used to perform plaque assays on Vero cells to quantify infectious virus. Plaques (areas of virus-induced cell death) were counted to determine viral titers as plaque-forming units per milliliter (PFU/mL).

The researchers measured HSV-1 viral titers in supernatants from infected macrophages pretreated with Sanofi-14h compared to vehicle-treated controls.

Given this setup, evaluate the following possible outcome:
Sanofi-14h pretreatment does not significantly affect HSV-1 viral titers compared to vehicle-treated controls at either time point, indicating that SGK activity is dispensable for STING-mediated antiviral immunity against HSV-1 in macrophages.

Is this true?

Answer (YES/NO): NO